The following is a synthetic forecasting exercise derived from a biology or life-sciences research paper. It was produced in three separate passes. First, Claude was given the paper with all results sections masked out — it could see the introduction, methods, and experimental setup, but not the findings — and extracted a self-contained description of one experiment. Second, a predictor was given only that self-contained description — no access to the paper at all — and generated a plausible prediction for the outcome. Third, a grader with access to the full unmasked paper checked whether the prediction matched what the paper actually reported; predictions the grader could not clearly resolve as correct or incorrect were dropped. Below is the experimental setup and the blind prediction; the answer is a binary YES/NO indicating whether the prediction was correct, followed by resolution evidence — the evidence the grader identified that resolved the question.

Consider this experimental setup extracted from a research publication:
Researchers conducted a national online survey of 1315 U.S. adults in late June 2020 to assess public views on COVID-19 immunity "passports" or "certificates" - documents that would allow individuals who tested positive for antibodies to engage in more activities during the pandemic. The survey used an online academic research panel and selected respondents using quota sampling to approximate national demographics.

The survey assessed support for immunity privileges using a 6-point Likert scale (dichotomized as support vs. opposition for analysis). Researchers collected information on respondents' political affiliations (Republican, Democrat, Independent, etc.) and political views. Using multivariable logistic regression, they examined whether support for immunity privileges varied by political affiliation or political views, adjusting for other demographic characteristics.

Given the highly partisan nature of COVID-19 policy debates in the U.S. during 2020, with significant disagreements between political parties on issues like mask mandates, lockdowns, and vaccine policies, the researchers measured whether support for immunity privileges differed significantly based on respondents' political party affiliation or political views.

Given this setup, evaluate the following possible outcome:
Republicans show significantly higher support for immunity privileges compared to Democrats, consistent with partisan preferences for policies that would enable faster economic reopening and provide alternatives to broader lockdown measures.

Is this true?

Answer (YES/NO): NO